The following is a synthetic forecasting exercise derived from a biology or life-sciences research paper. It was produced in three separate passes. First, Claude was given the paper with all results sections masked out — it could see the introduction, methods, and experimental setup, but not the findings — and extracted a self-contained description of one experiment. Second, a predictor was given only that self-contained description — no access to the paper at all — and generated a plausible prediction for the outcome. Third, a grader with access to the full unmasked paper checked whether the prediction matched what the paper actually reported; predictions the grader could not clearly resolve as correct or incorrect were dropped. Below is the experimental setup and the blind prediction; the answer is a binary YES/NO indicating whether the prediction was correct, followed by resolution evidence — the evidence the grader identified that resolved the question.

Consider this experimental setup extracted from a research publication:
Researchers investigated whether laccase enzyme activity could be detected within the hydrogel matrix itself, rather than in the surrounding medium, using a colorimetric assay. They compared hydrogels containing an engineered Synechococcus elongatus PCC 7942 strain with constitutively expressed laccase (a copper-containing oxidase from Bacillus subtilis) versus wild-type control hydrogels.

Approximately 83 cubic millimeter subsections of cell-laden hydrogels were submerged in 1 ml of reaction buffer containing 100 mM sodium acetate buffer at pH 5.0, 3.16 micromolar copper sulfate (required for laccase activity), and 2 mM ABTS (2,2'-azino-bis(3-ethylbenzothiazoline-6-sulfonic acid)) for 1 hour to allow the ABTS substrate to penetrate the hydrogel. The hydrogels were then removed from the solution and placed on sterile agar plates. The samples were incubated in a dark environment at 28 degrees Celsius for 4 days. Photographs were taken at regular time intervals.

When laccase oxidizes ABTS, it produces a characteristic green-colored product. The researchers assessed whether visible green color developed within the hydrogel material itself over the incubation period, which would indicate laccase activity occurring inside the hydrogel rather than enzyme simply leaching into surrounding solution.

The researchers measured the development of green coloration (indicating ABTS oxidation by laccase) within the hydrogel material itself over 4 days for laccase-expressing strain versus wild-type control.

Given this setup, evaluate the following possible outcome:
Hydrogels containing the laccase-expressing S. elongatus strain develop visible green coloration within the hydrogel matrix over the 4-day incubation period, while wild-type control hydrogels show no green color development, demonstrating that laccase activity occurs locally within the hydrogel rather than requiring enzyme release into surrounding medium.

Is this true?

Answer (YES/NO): NO